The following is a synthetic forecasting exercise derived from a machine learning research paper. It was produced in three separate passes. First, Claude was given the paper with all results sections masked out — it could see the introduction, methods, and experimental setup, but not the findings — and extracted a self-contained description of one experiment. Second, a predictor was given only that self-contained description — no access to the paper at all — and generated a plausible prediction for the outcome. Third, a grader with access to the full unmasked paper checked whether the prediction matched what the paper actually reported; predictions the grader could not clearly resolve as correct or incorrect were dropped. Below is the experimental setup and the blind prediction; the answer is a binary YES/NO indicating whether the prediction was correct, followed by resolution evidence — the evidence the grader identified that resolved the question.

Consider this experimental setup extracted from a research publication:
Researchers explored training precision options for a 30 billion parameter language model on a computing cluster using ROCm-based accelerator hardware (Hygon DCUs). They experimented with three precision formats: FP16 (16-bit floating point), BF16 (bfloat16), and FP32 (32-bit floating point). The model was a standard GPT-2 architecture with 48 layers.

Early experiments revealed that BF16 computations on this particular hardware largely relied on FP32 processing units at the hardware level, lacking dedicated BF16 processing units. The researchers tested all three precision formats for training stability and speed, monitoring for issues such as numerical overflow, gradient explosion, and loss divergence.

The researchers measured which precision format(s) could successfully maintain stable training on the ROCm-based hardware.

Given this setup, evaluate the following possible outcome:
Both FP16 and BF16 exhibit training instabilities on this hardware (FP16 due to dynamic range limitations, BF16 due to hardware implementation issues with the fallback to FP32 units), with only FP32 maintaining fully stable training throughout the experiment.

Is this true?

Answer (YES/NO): NO